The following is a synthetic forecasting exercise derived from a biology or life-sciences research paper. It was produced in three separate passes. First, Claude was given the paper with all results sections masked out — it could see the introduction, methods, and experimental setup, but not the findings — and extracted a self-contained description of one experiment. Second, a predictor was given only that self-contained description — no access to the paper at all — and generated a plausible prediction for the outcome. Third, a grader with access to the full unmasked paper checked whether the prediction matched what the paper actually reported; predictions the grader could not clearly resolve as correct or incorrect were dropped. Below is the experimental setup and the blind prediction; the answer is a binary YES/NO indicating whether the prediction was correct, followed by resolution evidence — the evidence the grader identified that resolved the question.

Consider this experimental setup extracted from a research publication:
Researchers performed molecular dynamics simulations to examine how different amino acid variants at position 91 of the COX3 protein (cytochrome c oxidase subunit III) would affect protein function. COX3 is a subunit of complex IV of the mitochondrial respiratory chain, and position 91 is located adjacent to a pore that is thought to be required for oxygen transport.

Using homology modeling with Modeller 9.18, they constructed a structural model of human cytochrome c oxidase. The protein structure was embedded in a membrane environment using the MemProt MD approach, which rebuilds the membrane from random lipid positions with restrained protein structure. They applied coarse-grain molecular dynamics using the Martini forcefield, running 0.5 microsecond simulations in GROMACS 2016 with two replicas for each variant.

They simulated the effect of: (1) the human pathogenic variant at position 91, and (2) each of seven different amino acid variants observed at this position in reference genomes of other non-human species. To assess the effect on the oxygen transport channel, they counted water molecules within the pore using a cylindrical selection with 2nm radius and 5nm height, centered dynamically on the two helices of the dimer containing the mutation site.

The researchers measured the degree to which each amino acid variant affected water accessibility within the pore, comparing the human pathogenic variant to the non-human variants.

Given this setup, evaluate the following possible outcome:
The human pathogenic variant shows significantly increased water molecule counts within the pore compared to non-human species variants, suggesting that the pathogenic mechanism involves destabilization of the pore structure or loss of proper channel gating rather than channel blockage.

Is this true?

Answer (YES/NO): NO